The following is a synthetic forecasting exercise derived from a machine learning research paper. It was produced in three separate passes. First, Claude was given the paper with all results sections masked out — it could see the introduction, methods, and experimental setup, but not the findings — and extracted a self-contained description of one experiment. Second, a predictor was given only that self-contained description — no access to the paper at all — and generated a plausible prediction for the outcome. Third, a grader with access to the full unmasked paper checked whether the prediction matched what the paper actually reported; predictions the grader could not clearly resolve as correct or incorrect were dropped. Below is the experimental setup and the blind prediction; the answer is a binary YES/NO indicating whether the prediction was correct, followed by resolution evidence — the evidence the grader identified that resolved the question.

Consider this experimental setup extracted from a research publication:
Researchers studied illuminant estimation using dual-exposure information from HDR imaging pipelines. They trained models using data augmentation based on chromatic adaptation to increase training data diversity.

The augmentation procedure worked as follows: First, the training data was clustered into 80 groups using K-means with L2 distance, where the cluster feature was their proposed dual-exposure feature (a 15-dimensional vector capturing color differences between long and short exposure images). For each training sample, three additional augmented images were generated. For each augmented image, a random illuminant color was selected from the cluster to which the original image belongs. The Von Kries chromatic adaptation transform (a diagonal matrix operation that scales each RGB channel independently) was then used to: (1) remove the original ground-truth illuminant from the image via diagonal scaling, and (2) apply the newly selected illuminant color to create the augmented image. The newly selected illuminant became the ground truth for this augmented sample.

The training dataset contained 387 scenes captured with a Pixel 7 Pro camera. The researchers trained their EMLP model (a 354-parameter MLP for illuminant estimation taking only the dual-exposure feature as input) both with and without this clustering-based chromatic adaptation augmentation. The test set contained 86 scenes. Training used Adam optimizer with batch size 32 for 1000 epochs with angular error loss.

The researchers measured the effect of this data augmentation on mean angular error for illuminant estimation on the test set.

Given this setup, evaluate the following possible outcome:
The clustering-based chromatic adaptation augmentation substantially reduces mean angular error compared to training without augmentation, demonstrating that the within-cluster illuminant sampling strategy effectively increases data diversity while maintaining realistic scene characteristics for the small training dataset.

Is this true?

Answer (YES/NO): NO